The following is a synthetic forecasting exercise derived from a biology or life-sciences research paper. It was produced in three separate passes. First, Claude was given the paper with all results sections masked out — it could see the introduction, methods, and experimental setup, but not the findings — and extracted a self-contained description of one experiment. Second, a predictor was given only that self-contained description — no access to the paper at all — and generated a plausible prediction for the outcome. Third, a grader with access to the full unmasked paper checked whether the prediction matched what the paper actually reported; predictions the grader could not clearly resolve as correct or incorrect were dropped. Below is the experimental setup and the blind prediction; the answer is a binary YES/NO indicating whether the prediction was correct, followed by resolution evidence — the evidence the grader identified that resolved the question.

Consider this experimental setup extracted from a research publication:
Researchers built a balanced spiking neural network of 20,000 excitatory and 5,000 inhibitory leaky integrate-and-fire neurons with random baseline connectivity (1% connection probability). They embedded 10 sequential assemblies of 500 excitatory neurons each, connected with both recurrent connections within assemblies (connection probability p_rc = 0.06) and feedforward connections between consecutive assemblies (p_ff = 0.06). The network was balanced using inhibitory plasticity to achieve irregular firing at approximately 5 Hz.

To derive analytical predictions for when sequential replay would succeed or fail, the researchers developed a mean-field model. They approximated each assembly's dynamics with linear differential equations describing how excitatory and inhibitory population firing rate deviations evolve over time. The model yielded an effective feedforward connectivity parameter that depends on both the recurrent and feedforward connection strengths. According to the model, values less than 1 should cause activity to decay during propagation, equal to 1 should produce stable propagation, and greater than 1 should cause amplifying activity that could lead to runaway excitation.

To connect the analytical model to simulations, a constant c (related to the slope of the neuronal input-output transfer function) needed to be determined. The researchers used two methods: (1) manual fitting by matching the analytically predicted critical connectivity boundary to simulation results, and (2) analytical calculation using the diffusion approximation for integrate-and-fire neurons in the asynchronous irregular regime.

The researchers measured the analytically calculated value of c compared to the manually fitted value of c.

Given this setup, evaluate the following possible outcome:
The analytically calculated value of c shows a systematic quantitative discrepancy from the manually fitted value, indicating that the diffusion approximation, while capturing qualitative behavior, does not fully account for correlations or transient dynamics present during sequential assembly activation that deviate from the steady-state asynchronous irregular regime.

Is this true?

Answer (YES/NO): YES